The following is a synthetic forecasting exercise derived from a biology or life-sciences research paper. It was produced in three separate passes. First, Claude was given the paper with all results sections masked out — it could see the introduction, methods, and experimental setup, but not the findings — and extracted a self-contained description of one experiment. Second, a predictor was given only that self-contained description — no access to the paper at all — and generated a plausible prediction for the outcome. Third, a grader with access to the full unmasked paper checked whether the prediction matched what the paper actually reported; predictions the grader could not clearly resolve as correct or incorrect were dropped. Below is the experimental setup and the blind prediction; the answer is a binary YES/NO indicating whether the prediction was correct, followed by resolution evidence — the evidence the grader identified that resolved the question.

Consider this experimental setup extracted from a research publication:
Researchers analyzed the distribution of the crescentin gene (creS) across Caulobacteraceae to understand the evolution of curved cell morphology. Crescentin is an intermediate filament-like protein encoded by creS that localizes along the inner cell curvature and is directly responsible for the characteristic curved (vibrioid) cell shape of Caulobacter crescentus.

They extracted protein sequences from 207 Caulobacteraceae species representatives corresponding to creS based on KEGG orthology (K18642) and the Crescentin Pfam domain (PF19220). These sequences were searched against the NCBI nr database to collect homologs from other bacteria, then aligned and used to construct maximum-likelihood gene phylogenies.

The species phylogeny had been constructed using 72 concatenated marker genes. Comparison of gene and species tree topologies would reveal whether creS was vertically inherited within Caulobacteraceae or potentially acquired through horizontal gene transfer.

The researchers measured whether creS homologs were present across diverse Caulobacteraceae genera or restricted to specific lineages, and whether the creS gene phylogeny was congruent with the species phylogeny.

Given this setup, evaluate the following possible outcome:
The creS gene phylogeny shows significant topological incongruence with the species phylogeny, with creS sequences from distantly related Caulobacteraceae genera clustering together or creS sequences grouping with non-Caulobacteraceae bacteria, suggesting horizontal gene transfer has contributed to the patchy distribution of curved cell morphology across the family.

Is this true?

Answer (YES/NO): NO